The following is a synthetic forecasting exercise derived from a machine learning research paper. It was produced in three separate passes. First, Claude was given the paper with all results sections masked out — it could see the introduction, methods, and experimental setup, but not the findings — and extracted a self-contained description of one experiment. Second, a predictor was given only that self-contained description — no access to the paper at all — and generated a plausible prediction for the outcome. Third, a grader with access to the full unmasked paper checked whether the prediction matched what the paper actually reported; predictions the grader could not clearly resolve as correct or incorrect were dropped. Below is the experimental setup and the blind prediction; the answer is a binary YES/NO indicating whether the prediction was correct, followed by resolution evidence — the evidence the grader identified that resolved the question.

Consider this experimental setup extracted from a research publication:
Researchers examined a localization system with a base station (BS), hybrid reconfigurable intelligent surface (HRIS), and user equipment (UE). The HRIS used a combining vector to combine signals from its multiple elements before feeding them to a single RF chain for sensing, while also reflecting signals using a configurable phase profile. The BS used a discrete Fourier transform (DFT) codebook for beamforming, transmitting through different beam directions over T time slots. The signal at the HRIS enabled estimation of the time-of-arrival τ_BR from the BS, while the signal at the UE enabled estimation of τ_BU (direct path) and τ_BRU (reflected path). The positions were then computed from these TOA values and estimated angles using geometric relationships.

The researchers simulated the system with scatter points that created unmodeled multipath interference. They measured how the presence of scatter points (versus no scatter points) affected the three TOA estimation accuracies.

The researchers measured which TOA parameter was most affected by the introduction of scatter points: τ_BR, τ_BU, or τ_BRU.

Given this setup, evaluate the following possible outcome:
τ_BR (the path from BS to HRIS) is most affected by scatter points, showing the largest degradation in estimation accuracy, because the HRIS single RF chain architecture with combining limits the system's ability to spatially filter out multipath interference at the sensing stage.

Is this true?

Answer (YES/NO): NO